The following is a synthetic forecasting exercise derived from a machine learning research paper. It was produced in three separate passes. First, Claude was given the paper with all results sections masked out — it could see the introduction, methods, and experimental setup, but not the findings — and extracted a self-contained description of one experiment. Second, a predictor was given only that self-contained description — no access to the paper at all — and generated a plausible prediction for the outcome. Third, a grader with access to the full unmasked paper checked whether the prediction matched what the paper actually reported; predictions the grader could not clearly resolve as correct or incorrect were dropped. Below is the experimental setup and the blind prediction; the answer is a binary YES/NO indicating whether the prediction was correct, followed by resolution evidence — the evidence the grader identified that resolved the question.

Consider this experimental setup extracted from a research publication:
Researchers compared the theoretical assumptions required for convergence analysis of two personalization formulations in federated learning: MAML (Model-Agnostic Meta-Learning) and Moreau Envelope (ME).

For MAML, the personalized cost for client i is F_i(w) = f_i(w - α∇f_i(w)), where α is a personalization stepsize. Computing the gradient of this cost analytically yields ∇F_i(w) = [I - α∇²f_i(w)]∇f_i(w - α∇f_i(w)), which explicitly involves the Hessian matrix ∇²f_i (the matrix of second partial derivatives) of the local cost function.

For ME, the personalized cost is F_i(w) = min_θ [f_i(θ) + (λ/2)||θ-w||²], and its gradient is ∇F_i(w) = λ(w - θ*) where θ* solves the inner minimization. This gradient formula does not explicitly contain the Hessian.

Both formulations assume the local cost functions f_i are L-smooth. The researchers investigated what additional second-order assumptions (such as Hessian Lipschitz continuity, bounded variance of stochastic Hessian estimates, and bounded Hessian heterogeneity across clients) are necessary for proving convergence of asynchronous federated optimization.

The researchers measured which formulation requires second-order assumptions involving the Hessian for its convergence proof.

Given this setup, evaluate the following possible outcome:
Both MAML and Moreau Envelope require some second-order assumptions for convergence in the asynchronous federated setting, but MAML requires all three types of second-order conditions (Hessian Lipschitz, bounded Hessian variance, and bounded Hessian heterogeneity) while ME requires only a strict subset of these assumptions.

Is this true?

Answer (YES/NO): NO